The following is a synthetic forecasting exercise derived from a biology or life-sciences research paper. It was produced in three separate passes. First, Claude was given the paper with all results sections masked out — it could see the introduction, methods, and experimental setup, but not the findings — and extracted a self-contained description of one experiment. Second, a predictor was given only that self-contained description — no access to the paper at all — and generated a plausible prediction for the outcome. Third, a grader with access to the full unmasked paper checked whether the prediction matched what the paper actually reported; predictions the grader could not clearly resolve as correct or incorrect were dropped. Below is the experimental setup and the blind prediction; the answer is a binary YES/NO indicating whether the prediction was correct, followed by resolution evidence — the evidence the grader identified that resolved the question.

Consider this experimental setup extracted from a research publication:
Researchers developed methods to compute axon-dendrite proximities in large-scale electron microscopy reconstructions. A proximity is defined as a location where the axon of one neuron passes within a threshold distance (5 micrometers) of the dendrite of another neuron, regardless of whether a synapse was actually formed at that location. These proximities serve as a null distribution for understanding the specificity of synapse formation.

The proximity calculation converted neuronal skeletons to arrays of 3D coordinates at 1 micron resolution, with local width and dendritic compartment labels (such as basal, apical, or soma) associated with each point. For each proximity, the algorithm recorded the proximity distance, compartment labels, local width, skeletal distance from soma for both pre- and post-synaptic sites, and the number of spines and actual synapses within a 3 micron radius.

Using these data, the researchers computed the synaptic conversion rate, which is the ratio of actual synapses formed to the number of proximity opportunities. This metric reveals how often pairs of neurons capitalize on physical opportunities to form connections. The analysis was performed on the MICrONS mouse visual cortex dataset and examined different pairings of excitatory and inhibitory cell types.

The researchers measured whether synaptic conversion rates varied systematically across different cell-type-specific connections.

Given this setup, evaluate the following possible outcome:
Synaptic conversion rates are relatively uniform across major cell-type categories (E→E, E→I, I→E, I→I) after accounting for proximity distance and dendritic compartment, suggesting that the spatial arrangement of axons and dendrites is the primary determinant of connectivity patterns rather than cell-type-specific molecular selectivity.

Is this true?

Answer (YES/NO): NO